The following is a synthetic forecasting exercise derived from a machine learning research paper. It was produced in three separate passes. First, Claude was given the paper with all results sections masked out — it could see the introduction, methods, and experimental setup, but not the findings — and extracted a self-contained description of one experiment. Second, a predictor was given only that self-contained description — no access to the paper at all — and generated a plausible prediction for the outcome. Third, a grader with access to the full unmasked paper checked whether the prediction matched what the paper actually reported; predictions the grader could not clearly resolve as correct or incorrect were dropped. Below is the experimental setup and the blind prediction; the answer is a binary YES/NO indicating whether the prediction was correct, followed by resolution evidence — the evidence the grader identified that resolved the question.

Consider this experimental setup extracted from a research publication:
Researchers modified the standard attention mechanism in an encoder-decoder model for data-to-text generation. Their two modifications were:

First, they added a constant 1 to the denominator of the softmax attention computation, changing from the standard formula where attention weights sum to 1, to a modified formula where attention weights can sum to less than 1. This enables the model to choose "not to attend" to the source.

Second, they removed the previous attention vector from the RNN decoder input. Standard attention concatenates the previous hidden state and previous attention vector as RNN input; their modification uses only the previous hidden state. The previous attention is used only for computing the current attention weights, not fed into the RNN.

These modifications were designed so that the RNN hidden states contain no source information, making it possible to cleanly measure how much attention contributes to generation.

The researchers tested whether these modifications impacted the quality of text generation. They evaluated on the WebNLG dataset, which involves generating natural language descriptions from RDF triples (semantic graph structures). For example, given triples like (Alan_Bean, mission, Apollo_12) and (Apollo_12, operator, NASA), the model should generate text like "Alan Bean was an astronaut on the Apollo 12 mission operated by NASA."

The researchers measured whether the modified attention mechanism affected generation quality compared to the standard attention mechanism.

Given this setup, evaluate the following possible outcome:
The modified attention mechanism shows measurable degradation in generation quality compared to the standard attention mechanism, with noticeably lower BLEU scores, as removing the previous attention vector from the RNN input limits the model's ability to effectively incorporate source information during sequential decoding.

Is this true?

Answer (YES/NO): NO